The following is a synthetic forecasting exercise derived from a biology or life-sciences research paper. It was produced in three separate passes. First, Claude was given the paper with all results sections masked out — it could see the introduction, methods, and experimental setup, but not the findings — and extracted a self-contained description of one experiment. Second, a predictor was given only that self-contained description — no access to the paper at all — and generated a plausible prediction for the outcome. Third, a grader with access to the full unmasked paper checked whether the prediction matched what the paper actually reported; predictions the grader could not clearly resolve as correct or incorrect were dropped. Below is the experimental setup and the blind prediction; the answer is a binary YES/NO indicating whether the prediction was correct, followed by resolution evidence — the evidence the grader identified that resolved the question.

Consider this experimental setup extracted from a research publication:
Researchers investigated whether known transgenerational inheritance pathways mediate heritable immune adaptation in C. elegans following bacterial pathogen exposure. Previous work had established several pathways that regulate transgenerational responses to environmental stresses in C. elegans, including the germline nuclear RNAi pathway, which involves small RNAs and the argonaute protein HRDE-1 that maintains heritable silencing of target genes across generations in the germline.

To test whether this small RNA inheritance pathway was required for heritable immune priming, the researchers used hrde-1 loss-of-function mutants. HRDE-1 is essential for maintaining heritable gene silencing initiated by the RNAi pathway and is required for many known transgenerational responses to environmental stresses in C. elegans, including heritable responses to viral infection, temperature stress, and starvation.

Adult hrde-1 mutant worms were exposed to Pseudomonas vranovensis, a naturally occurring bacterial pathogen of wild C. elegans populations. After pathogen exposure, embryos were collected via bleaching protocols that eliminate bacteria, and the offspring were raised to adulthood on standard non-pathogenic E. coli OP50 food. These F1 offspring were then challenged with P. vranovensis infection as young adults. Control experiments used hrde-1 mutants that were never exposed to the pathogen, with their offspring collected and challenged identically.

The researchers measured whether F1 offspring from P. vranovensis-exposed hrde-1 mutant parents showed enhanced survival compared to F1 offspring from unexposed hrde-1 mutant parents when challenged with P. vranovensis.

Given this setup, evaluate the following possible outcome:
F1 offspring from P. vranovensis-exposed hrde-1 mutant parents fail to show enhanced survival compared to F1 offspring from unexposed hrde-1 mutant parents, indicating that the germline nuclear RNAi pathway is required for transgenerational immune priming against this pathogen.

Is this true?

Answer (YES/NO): NO